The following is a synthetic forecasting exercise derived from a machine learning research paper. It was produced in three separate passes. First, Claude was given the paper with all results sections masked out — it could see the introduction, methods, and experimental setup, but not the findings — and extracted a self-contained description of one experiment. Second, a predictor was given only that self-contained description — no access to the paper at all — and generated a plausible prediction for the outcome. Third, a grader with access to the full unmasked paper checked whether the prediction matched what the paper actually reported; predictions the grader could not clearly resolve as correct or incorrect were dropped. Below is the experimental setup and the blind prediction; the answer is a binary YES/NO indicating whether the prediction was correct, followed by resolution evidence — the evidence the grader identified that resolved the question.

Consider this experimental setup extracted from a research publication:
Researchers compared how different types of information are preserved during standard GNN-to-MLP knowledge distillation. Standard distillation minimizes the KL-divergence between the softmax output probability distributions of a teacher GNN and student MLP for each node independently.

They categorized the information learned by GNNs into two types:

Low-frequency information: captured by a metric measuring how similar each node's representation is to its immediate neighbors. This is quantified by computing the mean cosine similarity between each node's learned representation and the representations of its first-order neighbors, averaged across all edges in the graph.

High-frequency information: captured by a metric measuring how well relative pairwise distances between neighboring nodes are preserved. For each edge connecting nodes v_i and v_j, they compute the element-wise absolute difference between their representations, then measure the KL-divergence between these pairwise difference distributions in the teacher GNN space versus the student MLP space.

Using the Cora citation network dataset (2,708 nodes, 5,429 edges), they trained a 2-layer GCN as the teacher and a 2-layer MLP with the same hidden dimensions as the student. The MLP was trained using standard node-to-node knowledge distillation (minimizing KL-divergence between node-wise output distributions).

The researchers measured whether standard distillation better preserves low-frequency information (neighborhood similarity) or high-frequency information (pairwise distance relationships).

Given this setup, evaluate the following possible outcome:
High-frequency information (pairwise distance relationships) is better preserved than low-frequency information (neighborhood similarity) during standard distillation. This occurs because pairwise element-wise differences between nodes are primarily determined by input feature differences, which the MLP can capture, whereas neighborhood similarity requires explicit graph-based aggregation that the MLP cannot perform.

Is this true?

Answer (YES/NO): NO